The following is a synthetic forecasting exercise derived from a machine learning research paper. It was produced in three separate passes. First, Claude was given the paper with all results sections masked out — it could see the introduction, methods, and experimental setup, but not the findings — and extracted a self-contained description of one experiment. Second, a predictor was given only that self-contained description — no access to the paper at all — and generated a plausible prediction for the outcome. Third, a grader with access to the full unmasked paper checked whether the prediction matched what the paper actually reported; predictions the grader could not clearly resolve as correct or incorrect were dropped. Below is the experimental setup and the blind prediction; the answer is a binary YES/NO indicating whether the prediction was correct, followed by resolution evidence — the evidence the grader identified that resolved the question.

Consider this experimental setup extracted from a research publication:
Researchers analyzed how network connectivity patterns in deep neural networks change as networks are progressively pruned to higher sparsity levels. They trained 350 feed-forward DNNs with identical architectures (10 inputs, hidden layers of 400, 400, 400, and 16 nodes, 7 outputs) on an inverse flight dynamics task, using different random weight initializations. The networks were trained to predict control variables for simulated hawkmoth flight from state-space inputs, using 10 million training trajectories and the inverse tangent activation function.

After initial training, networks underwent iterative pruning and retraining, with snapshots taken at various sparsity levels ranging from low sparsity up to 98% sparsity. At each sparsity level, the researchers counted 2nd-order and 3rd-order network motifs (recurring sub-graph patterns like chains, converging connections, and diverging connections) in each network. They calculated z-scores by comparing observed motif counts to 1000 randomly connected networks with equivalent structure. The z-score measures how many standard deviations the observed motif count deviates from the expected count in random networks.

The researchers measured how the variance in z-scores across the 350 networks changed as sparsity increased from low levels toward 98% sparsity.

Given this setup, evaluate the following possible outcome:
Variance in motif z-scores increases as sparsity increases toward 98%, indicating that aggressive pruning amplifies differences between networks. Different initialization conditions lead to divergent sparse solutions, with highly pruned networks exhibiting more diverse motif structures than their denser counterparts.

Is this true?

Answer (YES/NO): NO